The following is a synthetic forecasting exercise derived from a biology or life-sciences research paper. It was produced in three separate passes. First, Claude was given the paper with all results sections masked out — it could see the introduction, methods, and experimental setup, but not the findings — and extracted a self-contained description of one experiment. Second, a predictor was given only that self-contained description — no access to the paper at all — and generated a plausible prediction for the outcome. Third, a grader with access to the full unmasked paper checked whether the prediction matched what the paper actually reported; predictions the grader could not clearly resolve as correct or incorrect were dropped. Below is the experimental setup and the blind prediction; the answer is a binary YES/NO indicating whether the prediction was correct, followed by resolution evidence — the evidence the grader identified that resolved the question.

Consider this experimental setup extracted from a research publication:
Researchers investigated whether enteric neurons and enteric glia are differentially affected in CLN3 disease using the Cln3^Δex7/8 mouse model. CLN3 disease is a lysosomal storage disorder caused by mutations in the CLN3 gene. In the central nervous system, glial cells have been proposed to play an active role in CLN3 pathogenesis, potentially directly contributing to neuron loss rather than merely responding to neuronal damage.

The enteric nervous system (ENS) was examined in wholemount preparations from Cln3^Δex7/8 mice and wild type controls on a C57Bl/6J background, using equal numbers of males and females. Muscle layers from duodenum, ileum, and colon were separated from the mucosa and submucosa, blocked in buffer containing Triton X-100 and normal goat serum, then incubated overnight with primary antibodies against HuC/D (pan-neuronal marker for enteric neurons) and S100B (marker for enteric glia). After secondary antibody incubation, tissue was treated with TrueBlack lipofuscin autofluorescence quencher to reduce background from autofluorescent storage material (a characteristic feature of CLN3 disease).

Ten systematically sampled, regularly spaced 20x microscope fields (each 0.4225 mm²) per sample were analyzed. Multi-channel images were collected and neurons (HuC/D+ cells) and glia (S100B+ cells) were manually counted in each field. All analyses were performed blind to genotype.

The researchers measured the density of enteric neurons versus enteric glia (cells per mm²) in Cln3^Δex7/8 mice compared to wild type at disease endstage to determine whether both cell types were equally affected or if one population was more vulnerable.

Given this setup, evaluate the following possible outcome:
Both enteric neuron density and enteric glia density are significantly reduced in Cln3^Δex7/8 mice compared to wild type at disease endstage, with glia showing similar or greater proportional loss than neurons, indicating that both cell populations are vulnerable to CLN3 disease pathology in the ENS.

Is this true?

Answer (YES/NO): NO